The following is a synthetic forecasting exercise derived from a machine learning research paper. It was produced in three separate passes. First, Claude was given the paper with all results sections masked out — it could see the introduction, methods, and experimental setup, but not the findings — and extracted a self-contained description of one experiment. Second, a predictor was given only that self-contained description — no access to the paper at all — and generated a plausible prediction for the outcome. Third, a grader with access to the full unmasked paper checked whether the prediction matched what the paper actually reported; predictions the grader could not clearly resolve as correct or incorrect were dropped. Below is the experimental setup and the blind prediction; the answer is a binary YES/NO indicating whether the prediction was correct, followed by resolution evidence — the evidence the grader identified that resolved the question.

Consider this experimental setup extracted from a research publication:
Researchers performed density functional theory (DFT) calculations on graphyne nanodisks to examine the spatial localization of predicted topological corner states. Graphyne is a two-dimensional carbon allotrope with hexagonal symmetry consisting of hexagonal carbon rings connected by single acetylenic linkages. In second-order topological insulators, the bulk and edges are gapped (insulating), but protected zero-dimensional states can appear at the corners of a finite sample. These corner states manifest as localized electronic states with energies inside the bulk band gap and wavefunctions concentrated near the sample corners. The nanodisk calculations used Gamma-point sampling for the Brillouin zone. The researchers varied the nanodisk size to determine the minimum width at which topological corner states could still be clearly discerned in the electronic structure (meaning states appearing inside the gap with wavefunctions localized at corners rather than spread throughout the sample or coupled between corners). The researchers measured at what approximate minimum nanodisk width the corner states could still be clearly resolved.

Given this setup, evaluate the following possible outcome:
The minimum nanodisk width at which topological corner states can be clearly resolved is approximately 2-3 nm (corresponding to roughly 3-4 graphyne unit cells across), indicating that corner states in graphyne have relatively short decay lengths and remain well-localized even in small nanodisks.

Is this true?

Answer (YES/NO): NO